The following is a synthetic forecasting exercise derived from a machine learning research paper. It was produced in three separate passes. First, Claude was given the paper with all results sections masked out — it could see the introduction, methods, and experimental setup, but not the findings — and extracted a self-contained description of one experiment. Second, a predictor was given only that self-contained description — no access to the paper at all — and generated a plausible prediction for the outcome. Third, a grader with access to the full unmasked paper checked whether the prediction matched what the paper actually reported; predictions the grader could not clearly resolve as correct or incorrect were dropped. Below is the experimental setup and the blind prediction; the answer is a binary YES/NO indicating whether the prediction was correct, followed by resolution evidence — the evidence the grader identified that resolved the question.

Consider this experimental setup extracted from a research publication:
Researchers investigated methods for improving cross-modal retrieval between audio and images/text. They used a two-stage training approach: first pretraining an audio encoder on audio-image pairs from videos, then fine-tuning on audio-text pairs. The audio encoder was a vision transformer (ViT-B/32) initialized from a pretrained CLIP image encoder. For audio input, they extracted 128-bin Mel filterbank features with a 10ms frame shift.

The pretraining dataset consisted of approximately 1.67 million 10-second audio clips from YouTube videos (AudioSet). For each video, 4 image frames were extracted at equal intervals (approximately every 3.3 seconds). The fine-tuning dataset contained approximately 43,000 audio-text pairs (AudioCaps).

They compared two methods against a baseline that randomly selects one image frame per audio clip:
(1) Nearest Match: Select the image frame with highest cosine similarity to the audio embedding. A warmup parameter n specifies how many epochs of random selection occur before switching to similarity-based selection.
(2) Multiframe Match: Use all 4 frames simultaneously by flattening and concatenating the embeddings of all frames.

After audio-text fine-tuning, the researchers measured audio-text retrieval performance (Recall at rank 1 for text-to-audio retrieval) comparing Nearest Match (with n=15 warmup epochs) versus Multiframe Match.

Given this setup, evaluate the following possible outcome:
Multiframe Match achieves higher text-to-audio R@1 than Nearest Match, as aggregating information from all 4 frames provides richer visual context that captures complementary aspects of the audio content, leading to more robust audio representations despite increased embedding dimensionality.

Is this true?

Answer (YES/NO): NO